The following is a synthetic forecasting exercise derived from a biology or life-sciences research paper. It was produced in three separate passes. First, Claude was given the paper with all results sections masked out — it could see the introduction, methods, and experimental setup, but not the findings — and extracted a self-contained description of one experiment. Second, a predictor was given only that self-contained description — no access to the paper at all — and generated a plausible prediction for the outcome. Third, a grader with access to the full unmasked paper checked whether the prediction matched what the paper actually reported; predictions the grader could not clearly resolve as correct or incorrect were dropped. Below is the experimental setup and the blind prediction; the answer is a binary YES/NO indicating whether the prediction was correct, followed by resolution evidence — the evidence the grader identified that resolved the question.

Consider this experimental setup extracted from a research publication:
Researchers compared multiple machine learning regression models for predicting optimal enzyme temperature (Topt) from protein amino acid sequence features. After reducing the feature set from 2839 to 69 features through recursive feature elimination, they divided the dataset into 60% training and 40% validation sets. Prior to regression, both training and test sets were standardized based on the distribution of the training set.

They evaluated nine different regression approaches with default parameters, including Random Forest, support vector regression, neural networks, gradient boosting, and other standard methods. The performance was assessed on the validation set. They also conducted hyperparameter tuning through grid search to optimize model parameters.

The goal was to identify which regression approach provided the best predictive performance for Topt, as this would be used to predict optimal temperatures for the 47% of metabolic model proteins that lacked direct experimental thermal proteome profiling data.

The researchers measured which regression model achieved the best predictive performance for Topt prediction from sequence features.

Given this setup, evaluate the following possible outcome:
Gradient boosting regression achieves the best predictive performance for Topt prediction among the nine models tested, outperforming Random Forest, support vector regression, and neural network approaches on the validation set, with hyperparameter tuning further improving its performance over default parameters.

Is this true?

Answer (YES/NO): NO